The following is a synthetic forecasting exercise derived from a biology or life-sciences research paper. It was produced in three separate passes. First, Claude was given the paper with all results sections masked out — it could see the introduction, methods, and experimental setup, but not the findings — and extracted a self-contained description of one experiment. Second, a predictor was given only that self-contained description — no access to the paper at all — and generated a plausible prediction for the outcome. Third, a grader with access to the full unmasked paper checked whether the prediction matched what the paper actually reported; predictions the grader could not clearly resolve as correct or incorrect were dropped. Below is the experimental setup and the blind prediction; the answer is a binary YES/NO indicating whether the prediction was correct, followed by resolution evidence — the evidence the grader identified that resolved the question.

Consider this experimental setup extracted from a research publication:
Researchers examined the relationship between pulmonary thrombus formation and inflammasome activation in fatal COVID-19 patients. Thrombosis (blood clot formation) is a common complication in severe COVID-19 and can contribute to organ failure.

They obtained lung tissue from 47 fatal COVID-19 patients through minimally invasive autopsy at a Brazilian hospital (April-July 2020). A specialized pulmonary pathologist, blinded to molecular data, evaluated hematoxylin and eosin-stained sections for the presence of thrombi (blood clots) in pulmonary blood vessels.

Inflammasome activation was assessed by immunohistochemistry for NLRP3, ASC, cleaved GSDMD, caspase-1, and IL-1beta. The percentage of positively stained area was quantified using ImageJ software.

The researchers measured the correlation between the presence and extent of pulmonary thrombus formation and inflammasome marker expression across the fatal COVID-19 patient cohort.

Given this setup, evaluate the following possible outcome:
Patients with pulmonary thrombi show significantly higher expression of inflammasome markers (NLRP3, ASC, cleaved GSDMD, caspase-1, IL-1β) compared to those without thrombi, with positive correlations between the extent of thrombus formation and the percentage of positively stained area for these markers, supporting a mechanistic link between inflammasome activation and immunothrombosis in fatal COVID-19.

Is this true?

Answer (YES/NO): NO